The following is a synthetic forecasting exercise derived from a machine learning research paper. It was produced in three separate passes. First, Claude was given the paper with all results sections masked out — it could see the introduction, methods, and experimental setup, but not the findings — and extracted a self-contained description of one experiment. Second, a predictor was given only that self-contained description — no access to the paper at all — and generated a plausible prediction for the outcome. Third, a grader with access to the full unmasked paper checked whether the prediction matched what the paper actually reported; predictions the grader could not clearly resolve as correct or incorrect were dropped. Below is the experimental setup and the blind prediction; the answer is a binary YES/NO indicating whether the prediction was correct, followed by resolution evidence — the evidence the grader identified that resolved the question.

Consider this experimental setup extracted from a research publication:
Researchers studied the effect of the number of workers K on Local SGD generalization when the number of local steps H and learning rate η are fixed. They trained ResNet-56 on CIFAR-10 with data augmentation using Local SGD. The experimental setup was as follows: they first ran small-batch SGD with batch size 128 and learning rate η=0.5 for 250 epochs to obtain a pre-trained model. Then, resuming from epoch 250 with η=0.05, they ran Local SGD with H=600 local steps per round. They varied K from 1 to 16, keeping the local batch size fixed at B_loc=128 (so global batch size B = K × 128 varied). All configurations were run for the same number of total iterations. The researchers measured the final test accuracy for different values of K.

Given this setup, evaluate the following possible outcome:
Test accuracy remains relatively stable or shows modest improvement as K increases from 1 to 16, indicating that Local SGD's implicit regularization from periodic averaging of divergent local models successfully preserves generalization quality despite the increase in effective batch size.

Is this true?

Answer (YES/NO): NO